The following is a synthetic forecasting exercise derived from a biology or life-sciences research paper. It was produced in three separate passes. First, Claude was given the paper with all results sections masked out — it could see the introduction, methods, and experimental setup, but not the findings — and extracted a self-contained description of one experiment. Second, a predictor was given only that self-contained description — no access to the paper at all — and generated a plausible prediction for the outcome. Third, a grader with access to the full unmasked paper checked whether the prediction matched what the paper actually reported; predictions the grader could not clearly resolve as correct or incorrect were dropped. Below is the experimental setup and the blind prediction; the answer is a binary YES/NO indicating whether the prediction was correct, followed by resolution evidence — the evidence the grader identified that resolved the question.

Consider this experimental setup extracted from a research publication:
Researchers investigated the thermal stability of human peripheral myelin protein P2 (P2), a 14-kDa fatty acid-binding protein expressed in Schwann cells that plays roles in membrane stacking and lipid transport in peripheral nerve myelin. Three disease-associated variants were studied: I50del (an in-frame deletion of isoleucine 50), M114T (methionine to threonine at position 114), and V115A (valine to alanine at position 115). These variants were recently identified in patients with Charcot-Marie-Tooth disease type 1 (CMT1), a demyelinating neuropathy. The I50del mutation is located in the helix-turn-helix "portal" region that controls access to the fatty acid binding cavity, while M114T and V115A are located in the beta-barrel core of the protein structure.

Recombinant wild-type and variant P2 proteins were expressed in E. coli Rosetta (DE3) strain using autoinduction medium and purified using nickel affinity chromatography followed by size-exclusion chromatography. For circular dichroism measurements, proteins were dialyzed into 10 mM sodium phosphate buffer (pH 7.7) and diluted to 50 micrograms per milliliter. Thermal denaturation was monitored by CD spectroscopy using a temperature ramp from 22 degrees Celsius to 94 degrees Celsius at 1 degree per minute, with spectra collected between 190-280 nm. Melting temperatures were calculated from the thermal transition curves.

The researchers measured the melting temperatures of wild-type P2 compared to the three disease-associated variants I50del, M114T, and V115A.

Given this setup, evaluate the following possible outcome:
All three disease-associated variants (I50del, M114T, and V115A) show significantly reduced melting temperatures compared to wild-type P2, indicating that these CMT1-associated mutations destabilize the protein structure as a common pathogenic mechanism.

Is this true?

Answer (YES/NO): YES